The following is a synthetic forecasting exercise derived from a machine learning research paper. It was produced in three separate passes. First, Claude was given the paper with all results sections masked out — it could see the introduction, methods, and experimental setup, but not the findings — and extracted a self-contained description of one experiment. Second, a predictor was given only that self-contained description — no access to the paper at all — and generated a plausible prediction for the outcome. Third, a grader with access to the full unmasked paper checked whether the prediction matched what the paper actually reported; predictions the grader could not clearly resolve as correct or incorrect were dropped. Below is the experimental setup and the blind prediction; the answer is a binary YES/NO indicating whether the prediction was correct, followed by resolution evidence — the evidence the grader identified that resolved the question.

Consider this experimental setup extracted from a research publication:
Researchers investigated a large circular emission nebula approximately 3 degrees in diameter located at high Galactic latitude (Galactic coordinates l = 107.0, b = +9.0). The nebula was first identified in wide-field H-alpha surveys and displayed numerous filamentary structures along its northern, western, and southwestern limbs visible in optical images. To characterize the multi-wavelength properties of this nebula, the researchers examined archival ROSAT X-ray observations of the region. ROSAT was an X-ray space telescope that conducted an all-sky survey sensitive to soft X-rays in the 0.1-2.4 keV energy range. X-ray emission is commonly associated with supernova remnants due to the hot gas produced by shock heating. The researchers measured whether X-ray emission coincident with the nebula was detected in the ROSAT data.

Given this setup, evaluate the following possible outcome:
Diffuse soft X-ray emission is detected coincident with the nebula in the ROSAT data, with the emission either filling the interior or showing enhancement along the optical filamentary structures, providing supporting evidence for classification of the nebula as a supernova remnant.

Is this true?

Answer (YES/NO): NO